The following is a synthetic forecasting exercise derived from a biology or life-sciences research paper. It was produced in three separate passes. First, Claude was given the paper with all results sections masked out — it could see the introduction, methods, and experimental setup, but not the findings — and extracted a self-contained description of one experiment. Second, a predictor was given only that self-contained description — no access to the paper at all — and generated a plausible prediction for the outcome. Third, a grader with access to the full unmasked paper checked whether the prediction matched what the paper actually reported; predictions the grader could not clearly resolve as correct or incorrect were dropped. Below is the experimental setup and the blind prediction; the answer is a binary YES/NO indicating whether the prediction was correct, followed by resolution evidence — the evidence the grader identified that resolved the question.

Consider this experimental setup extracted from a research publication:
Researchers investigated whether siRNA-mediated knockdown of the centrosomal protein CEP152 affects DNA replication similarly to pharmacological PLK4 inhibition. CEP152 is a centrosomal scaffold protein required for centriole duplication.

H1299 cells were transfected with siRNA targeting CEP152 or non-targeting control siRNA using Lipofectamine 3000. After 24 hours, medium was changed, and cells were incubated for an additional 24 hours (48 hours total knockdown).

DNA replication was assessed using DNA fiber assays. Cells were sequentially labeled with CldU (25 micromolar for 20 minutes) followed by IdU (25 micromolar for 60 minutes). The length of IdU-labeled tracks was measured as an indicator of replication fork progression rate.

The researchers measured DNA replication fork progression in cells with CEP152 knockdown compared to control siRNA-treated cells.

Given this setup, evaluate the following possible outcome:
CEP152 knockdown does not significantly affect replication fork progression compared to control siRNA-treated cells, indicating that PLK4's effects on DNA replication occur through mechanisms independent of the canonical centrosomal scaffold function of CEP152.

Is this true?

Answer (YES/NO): NO